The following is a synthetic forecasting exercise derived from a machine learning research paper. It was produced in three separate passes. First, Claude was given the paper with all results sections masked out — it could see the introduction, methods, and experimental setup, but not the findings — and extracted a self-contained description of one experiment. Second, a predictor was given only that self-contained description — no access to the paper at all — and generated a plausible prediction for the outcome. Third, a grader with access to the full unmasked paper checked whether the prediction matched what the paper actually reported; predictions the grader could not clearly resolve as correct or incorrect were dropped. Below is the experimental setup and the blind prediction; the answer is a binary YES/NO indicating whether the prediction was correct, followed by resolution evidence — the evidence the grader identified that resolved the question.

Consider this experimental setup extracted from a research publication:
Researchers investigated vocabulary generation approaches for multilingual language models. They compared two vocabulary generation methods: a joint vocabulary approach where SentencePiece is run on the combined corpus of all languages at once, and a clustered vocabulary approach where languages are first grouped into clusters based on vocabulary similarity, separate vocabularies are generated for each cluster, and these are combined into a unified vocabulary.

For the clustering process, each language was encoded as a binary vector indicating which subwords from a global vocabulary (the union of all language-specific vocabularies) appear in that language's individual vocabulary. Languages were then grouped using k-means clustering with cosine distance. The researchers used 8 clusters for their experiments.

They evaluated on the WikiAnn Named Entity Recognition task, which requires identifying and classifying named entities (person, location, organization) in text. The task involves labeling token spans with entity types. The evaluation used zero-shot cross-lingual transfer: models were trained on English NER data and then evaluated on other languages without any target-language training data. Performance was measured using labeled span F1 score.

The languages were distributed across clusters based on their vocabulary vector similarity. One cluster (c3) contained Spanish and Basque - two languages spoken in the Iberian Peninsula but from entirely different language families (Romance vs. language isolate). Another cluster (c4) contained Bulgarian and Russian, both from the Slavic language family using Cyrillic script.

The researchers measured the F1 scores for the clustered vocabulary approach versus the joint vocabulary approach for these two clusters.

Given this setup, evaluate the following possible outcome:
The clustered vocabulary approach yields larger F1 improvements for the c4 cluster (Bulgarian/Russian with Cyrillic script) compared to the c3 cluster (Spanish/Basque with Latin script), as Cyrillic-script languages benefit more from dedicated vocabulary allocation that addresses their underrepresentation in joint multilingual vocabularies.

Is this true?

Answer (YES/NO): NO